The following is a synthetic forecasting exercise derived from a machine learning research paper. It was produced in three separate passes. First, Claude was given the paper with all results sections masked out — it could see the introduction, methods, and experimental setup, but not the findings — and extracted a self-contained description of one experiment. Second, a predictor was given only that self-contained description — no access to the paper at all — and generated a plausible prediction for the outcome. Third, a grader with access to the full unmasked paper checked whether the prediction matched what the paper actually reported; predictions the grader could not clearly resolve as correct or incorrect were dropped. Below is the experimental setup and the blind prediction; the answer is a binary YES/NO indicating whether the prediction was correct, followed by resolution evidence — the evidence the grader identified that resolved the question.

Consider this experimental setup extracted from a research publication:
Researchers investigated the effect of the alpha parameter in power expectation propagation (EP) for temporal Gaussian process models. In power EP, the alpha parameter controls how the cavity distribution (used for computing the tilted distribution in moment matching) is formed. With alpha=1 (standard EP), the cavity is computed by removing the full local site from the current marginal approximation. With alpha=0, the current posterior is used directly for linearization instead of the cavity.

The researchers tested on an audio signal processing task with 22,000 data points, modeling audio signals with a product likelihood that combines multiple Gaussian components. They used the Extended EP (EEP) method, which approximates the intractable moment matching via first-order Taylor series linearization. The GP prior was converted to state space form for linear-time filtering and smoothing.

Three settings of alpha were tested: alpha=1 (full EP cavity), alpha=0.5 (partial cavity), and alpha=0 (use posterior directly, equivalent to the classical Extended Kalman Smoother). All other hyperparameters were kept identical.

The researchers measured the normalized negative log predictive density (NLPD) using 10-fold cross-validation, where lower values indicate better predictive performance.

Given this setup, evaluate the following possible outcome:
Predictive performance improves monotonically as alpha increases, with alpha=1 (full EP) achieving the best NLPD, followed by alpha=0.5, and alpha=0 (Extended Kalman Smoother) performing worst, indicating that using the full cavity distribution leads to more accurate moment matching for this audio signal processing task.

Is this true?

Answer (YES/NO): NO